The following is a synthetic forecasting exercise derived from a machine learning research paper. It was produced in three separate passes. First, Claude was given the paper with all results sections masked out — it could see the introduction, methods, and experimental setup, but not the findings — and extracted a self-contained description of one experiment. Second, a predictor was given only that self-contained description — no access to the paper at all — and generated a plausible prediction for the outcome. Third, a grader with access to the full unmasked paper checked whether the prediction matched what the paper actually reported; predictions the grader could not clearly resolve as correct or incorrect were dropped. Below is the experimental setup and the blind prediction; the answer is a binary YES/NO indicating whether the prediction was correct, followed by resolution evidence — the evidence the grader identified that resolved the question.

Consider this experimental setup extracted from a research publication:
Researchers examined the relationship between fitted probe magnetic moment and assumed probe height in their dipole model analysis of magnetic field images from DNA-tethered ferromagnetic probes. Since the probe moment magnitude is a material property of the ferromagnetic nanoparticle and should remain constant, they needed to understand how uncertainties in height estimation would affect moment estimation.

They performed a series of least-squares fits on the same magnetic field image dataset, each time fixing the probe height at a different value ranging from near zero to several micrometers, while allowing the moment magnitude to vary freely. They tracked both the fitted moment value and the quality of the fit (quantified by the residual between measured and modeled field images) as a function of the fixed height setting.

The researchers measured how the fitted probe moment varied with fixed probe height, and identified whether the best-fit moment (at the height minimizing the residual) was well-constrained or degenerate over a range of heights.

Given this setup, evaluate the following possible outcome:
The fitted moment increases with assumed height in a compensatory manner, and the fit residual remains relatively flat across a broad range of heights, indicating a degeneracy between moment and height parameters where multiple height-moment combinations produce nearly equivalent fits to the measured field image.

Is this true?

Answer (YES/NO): YES